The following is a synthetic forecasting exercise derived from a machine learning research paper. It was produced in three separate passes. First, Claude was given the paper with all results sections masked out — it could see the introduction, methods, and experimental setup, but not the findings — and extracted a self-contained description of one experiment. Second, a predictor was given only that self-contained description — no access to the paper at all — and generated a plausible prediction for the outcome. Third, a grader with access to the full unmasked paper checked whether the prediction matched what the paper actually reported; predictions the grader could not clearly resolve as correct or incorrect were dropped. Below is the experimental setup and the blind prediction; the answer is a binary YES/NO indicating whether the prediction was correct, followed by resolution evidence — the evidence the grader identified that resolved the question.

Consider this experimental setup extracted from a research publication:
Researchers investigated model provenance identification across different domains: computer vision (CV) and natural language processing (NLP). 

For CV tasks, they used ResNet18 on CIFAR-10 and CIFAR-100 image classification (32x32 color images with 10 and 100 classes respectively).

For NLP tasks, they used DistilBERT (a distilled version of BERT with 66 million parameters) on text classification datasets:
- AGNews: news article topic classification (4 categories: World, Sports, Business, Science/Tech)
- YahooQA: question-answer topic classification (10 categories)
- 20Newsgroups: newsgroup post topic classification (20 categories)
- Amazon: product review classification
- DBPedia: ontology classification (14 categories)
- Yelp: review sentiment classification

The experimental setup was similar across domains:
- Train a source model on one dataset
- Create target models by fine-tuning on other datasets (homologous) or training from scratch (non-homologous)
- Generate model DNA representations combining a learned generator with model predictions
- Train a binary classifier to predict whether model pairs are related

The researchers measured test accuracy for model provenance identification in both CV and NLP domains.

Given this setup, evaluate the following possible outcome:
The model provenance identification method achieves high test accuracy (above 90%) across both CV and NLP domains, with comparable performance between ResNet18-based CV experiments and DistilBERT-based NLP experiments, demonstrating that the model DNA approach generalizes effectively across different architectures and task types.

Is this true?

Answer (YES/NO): NO